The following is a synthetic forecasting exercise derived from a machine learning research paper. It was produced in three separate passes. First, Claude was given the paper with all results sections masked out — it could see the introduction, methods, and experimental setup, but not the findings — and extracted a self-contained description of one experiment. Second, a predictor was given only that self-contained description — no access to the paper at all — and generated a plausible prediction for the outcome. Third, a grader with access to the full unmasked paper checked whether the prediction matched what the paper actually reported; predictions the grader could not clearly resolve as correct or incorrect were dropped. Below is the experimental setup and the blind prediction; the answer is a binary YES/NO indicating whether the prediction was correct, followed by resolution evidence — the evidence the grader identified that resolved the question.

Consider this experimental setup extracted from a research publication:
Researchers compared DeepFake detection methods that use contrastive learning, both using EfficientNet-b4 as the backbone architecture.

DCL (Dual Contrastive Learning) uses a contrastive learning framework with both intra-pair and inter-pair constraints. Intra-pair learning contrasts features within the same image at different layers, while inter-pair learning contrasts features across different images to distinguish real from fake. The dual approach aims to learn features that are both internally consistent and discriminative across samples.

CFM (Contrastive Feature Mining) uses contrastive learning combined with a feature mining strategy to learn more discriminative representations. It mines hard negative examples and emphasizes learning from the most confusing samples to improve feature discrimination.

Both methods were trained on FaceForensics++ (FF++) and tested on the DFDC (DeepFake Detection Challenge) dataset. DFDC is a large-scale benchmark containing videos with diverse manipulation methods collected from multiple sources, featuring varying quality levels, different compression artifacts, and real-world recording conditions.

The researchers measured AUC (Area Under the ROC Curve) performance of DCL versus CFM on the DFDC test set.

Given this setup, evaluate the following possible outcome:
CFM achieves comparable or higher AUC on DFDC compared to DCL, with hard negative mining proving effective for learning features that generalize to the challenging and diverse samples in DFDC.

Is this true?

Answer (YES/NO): YES